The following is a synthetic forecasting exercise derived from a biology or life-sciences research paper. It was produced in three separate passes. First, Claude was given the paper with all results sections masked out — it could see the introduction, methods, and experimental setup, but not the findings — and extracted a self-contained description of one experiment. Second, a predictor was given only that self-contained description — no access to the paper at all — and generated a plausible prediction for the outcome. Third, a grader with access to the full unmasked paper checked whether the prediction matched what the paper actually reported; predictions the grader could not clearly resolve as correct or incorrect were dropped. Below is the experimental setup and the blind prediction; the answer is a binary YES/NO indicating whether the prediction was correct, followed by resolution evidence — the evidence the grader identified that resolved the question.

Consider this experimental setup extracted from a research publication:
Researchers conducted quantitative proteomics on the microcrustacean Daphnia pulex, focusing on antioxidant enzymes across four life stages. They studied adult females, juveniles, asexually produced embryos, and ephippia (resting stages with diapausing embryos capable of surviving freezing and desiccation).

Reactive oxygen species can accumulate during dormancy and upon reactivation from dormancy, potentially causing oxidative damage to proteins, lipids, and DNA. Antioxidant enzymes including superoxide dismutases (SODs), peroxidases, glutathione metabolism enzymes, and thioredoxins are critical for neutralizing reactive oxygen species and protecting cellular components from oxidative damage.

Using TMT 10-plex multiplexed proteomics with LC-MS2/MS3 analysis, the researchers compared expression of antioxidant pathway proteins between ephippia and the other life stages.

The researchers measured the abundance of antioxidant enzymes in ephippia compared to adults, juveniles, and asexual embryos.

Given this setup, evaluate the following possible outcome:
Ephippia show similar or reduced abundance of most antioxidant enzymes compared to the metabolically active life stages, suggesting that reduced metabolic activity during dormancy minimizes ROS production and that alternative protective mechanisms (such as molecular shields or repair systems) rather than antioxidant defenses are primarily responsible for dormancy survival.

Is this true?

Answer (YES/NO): NO